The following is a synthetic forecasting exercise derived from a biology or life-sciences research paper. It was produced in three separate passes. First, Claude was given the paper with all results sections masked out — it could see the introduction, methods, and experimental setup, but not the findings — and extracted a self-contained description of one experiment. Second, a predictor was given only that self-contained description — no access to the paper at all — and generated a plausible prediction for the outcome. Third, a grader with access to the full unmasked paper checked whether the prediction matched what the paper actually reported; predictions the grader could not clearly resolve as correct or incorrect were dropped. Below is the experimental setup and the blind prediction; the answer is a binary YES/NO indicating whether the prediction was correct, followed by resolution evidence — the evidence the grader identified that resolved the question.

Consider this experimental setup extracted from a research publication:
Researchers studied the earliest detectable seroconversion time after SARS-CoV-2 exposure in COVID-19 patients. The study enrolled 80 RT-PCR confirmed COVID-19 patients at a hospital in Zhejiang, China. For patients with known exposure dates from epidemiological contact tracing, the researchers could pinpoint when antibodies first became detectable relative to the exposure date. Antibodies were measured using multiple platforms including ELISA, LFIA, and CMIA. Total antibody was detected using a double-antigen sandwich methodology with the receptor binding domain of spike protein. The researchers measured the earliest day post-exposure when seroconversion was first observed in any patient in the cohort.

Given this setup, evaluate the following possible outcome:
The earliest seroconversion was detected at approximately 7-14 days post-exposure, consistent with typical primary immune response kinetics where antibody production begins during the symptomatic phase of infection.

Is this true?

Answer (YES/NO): YES